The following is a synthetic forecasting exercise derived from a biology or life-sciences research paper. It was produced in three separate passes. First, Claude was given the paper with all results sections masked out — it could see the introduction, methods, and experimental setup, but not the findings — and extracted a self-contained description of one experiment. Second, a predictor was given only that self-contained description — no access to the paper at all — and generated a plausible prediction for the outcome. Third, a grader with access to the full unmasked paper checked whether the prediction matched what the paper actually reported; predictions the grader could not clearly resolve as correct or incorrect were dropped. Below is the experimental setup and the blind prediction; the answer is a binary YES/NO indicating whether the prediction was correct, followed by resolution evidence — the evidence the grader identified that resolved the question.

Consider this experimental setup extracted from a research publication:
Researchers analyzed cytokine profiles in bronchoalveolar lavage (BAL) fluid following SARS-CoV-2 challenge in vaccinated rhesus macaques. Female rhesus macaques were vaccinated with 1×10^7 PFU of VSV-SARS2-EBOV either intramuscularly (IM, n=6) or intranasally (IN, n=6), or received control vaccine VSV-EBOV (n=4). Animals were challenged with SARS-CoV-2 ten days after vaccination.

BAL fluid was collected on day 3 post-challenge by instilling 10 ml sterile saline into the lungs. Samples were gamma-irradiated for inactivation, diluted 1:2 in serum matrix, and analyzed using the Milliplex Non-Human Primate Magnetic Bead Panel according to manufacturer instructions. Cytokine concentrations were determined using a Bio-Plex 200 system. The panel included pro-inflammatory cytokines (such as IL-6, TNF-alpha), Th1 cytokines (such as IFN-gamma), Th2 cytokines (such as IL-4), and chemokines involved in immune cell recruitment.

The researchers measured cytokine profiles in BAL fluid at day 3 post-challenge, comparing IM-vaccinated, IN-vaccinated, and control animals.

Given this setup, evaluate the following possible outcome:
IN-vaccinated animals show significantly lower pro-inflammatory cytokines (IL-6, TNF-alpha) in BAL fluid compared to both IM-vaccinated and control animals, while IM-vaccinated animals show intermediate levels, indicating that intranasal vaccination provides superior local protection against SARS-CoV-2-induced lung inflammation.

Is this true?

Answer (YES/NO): NO